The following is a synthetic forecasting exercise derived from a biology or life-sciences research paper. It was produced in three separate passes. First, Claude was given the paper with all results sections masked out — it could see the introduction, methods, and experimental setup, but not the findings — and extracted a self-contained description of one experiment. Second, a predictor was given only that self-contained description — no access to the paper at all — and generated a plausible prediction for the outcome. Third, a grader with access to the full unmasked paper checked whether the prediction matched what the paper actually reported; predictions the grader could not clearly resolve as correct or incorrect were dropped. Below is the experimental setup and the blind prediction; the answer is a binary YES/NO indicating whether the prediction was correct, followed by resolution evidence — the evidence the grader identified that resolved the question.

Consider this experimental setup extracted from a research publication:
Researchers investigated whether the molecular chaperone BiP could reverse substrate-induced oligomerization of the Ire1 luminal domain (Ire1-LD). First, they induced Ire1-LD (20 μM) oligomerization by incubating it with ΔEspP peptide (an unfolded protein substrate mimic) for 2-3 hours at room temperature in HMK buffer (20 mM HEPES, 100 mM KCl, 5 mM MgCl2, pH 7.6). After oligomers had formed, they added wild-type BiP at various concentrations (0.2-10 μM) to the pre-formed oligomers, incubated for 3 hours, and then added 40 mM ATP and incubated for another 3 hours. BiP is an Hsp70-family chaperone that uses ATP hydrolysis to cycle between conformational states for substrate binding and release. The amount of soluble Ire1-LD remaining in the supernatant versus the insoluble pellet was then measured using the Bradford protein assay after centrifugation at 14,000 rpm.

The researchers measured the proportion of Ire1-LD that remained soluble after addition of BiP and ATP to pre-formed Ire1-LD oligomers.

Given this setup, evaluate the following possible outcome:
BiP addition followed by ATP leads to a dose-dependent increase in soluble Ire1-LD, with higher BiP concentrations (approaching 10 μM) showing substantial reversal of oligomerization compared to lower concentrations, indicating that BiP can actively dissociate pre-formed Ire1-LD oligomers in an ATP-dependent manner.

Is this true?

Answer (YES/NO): NO